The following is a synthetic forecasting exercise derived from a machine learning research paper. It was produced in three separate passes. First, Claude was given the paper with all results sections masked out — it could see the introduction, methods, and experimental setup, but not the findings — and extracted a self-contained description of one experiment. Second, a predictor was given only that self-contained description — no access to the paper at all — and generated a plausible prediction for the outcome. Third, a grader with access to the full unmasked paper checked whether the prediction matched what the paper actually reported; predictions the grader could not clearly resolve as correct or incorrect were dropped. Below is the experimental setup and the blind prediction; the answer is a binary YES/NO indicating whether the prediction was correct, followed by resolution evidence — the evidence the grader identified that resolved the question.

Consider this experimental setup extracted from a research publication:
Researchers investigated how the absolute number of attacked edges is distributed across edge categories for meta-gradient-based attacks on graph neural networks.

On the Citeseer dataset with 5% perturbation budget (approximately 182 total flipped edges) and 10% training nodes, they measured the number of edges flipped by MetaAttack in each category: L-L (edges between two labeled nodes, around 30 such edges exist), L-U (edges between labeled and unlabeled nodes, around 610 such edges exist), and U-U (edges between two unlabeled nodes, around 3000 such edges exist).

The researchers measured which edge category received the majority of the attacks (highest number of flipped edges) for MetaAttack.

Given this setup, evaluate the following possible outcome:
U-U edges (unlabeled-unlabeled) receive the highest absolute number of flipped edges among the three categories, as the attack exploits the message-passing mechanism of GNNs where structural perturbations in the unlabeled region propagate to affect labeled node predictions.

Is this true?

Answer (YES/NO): NO